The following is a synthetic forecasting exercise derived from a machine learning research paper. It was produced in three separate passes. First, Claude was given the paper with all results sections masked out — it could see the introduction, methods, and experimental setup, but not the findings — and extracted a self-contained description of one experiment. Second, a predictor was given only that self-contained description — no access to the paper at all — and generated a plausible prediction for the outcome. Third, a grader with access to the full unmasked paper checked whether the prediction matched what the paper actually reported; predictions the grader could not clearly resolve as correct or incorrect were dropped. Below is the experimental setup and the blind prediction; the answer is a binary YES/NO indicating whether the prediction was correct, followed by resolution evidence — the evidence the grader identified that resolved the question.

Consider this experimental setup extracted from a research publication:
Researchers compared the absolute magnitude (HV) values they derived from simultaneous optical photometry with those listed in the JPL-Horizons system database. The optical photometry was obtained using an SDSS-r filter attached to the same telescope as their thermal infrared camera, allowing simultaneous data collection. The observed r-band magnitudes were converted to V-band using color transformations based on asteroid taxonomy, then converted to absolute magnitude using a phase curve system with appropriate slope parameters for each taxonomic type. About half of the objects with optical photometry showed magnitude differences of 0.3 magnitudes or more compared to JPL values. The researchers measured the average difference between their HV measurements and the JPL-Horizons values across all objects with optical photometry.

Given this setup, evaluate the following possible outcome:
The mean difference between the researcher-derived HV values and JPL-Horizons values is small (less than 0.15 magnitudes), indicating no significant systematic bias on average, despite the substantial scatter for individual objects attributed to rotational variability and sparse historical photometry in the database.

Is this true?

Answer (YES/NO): YES